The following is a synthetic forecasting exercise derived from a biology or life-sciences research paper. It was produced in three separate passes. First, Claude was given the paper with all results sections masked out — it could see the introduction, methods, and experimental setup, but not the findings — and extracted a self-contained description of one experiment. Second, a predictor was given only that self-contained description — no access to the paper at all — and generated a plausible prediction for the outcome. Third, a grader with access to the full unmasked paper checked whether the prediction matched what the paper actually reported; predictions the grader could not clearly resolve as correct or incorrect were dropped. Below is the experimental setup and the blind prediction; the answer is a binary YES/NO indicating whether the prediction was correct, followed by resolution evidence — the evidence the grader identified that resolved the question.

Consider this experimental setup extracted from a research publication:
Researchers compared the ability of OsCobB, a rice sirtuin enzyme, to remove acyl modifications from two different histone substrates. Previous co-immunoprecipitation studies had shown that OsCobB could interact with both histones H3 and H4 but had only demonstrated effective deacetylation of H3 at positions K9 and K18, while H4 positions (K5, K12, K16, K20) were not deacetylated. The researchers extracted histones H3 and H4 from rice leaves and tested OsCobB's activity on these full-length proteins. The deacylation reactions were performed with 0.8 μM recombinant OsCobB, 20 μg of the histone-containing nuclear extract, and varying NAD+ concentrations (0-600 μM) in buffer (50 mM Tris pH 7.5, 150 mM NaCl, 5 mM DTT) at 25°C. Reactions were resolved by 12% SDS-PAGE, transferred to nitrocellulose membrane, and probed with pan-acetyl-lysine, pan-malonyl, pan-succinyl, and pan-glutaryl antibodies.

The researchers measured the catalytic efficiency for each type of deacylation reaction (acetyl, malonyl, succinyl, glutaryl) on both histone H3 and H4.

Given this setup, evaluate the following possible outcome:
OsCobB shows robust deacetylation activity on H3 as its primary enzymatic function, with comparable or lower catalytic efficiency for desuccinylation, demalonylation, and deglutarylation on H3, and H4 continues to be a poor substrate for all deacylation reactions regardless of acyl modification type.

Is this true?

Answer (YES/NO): NO